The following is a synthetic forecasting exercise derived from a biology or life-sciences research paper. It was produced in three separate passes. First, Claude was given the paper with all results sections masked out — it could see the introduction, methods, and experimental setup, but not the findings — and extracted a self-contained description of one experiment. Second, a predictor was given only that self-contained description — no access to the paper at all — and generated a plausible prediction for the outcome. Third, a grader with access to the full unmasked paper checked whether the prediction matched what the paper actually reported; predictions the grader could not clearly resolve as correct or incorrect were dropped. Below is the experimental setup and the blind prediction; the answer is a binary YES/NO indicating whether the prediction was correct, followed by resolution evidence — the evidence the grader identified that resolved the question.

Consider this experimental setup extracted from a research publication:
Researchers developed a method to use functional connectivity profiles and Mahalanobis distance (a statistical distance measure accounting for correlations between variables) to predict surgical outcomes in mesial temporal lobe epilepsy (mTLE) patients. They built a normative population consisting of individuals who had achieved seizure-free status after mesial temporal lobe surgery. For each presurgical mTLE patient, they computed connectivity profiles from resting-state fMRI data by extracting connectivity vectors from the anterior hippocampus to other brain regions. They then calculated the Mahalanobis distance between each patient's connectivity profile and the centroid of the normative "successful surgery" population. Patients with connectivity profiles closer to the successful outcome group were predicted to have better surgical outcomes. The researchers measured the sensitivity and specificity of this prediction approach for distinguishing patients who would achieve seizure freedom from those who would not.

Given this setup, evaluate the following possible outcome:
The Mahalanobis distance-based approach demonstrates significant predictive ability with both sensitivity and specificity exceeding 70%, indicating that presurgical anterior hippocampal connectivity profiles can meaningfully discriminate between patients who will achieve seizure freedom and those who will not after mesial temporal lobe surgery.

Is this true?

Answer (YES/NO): YES